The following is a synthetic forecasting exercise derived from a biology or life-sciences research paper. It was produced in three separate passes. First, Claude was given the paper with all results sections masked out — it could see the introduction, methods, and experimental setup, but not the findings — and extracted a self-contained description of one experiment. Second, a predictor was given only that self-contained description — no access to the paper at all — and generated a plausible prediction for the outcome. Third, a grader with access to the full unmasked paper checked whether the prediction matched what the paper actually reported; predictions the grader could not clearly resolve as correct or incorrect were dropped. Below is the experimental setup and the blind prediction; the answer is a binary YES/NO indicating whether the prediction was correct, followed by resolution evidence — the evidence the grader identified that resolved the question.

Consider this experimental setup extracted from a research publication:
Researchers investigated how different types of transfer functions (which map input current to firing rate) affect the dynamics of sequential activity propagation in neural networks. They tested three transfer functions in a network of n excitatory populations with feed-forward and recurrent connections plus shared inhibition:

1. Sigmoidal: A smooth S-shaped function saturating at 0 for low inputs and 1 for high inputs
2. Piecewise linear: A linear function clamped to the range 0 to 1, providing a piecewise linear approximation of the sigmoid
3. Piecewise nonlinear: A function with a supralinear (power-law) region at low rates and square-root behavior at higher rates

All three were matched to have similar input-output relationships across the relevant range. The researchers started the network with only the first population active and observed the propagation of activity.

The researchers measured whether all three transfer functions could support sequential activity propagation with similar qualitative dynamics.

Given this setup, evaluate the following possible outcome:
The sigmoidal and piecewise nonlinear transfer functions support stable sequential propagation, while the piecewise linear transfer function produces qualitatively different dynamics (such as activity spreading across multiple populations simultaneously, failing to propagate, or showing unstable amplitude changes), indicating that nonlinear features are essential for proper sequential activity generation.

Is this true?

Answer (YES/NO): NO